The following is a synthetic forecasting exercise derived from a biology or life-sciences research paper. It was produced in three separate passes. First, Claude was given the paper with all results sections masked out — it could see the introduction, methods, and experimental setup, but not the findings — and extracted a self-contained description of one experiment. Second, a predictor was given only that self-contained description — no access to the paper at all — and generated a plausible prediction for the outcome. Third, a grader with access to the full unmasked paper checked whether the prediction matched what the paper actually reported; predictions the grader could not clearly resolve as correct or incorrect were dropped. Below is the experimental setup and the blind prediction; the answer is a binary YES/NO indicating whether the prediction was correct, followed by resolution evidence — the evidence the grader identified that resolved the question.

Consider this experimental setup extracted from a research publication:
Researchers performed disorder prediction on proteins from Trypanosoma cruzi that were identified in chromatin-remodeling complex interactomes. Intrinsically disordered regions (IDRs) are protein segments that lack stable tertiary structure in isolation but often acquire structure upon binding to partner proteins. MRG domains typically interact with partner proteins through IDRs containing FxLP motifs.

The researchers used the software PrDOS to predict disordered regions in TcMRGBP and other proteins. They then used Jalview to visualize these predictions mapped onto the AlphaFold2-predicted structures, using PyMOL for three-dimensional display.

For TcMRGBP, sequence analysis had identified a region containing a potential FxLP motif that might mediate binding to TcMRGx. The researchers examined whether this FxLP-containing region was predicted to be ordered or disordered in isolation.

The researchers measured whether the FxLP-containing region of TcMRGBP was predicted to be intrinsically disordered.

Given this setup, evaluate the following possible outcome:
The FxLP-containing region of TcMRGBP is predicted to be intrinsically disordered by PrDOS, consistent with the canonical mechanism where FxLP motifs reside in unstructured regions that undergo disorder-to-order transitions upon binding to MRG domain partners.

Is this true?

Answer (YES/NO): YES